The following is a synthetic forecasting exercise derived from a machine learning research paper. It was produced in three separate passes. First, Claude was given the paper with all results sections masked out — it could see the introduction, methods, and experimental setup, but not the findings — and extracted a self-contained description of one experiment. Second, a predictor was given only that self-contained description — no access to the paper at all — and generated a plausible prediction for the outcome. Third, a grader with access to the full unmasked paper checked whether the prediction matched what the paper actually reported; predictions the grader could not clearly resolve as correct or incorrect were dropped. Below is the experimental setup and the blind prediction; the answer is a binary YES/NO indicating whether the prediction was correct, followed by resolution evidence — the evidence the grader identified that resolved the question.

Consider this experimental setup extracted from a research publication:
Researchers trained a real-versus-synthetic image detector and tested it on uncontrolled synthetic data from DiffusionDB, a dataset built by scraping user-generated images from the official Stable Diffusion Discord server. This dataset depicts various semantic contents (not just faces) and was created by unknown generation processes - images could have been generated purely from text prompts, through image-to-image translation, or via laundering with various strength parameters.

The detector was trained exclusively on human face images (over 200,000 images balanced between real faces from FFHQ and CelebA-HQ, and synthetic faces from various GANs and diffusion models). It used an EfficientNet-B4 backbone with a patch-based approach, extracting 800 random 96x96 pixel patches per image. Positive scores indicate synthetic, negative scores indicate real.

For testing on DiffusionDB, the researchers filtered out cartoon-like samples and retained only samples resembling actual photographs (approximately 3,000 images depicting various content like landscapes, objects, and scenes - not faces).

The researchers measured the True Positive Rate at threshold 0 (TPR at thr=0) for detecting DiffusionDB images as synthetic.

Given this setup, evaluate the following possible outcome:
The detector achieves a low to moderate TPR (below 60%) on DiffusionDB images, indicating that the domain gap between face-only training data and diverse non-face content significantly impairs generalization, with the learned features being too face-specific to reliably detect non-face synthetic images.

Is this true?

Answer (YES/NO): NO